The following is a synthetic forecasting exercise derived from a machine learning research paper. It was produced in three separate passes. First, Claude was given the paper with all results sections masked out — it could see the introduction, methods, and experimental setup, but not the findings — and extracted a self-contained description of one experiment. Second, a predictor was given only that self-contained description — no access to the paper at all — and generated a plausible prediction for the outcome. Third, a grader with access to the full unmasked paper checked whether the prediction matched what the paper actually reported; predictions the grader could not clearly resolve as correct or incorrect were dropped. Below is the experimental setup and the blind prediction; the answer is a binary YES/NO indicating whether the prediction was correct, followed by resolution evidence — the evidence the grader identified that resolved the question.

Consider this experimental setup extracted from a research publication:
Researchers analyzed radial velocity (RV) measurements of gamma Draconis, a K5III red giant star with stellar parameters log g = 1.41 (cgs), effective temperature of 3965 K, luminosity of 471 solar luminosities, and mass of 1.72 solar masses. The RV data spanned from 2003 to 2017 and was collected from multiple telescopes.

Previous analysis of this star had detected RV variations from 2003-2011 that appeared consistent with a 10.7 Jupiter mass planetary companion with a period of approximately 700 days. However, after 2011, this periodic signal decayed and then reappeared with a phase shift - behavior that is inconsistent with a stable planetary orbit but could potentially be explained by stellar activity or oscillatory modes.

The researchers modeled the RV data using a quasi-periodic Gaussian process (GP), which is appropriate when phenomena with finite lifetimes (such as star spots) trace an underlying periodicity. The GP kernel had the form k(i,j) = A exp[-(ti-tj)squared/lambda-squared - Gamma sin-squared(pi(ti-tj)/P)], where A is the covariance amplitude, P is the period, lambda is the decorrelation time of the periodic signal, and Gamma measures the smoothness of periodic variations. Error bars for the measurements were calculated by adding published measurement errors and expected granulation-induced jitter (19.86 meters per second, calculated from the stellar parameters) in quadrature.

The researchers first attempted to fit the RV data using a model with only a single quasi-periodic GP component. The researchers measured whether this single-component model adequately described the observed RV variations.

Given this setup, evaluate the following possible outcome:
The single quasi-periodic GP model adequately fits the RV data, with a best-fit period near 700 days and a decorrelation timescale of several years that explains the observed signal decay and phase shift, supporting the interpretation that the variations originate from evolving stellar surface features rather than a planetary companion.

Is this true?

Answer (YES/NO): NO